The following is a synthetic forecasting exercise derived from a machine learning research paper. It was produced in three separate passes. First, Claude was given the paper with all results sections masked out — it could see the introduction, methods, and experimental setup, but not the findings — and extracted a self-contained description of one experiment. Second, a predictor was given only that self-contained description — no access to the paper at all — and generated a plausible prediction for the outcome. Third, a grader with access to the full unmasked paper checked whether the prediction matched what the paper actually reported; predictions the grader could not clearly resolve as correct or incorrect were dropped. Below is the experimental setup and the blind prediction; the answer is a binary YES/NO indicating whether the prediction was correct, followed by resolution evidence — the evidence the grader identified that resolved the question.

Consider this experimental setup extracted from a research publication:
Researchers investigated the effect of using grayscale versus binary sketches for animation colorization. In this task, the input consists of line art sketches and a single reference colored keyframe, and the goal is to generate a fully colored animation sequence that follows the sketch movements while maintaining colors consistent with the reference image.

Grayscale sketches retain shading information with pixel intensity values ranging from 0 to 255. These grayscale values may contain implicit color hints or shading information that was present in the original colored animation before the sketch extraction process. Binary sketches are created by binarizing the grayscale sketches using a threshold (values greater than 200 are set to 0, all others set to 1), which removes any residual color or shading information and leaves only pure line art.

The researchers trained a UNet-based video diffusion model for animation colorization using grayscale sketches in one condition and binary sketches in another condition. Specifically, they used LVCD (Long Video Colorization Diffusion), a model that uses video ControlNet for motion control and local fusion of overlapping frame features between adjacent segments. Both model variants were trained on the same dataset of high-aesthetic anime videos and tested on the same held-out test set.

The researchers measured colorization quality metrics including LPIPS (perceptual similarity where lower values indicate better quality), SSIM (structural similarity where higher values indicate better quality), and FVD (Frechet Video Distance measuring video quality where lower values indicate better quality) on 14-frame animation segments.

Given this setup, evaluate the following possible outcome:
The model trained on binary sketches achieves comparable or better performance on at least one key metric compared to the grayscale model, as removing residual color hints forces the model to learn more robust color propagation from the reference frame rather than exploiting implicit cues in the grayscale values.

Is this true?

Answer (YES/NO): NO